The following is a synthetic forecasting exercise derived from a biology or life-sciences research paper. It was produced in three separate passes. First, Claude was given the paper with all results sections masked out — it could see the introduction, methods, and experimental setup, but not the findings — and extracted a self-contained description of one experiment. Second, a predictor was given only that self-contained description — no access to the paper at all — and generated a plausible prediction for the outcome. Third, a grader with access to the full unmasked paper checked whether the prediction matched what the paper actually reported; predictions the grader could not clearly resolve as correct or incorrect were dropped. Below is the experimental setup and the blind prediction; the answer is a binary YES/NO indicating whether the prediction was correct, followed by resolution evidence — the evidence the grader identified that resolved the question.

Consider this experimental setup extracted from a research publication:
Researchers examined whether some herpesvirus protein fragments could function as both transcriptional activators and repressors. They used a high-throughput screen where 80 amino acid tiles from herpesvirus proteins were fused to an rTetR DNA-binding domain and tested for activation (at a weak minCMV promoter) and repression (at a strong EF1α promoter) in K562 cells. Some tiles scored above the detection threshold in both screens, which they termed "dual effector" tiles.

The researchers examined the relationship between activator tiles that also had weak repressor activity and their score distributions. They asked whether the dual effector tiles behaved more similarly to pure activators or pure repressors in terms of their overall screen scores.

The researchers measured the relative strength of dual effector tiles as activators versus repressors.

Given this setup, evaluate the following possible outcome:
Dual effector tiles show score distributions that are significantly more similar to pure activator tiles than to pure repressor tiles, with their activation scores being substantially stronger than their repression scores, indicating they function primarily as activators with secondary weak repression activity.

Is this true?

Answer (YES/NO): YES